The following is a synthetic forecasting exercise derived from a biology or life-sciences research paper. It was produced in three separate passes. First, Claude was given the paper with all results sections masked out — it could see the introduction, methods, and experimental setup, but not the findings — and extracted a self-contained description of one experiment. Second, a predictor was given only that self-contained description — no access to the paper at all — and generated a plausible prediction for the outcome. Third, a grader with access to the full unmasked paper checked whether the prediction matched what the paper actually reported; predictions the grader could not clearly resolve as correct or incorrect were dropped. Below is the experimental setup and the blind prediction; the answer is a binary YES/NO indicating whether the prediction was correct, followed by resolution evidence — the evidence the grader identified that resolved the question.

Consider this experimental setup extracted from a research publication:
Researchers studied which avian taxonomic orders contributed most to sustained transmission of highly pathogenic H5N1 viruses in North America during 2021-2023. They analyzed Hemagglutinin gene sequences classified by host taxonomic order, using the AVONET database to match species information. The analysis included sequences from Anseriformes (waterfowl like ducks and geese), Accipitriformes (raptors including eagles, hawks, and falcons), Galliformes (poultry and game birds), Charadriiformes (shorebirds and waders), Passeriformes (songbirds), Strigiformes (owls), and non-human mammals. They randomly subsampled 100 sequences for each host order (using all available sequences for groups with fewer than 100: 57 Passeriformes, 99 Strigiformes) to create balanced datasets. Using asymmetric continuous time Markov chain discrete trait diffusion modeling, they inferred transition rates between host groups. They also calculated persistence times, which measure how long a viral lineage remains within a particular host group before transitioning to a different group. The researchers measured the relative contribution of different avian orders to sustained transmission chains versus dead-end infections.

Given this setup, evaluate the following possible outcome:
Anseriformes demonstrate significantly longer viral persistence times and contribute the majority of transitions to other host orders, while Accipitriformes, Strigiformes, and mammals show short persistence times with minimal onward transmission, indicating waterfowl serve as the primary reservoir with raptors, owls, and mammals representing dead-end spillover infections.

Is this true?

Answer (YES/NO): YES